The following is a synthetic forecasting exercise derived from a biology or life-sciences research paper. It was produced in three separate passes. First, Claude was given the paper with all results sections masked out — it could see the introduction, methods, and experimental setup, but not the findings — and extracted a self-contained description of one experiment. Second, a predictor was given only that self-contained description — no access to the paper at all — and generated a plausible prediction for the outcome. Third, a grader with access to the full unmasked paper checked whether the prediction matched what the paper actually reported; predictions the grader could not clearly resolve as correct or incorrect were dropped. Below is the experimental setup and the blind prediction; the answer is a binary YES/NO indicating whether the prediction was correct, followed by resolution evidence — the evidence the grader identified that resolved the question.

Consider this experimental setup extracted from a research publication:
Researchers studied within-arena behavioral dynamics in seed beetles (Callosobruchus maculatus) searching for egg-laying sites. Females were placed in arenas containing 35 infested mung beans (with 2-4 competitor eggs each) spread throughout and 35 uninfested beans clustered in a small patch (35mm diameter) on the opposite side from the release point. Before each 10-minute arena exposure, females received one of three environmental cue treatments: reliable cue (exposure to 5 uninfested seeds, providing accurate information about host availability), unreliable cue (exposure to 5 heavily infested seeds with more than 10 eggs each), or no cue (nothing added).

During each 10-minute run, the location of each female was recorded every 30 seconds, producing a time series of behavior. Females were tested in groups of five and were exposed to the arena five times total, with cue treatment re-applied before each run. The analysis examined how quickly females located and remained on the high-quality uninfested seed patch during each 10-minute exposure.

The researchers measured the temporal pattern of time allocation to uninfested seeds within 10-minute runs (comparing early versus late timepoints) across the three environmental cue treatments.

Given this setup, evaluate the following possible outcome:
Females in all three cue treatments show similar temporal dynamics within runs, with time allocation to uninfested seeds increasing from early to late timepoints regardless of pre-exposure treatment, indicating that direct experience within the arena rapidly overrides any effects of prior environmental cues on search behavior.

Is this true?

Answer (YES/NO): NO